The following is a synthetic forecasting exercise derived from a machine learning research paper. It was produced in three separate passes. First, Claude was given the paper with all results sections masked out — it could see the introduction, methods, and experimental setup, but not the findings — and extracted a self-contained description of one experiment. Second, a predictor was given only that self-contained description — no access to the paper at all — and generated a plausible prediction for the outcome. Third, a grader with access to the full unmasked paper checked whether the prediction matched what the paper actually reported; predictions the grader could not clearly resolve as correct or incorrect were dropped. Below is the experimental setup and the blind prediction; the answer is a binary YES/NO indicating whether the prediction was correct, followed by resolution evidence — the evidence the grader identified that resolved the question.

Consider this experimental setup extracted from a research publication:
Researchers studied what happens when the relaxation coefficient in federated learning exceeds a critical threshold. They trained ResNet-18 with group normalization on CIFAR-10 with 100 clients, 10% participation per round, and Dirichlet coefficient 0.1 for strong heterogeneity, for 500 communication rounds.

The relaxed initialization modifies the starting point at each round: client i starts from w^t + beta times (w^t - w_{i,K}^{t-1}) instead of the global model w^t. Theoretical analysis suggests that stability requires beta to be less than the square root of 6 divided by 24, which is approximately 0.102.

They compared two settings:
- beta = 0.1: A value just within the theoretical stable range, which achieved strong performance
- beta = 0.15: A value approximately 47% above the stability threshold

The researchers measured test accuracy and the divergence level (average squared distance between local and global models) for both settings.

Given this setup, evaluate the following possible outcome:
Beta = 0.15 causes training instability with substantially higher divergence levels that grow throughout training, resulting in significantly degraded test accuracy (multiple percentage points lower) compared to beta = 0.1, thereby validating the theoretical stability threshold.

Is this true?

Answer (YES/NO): YES